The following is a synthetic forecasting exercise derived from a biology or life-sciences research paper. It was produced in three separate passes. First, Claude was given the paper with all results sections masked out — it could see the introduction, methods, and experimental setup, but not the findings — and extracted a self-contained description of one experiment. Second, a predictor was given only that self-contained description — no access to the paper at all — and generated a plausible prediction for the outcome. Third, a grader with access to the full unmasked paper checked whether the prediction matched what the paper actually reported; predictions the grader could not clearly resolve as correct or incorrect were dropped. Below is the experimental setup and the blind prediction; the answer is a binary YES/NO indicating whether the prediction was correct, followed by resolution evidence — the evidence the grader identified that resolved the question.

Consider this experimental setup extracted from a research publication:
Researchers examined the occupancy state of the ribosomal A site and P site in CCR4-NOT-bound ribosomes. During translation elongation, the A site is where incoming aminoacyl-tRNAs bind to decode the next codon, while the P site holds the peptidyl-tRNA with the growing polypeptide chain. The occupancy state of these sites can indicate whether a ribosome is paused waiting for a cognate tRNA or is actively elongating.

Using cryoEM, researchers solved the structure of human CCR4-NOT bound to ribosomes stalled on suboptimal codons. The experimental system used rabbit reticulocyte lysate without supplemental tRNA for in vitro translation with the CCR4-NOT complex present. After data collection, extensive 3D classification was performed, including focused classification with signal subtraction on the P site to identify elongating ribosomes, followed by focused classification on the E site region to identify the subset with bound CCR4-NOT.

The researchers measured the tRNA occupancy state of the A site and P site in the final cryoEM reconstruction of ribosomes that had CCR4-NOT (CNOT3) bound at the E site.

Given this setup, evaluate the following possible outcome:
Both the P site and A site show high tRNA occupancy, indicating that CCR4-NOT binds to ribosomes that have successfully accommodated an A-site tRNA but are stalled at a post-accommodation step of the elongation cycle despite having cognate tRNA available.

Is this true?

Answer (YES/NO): NO